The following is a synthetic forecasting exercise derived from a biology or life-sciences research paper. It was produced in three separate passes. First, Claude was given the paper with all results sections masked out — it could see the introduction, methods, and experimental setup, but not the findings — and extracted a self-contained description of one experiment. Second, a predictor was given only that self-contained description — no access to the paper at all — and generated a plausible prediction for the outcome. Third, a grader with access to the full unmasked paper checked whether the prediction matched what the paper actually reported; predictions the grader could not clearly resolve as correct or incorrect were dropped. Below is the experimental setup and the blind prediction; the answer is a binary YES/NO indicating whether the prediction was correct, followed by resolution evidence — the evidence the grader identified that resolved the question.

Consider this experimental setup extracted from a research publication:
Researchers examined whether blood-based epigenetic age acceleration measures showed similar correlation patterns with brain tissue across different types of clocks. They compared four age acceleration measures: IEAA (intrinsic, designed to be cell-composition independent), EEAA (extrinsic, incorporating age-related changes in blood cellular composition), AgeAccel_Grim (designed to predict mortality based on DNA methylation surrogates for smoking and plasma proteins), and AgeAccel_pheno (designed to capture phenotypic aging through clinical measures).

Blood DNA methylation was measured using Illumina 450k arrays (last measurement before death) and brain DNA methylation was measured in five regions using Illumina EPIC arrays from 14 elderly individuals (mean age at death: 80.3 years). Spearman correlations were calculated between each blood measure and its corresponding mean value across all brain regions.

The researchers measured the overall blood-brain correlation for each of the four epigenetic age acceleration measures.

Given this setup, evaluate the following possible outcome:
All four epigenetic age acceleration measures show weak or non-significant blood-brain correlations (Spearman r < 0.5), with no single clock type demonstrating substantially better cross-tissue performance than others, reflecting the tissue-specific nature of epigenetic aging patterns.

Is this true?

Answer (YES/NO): NO